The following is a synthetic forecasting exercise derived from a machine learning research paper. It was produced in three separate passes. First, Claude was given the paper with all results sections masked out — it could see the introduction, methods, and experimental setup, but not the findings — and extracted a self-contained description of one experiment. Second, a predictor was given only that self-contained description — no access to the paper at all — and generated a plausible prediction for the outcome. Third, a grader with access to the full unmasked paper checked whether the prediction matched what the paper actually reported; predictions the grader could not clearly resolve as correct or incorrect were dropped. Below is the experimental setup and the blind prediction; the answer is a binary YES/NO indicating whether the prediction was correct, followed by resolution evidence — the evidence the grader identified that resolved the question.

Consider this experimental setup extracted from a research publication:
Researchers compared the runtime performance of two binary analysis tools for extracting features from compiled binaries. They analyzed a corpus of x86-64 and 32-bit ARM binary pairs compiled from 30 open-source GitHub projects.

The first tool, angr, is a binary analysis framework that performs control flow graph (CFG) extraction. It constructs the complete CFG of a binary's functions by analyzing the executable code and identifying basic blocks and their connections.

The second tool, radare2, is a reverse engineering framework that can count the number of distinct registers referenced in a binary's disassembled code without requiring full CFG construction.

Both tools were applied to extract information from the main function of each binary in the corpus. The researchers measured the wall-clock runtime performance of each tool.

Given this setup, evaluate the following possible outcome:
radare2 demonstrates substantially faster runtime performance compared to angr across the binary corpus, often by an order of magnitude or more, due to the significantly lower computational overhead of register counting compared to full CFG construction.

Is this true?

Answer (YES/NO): YES